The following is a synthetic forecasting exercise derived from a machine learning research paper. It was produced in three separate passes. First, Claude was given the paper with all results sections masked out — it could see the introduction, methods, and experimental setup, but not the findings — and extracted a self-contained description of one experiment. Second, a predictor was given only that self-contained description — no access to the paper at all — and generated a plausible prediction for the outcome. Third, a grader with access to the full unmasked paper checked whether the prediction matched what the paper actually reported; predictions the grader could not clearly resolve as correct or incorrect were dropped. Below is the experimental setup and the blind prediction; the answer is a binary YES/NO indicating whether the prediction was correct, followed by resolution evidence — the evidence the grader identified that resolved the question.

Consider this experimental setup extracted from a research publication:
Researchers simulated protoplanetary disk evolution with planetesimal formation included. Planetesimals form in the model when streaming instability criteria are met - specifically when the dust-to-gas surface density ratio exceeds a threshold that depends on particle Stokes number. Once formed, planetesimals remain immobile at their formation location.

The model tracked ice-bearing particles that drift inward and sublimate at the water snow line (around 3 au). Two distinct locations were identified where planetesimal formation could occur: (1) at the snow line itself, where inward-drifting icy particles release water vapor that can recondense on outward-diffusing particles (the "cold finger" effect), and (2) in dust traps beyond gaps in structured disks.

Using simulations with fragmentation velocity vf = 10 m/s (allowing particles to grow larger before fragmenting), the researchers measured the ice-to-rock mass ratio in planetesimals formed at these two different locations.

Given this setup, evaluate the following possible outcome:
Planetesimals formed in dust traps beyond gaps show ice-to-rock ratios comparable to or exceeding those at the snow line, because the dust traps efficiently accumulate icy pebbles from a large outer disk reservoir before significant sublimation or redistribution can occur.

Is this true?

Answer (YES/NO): NO